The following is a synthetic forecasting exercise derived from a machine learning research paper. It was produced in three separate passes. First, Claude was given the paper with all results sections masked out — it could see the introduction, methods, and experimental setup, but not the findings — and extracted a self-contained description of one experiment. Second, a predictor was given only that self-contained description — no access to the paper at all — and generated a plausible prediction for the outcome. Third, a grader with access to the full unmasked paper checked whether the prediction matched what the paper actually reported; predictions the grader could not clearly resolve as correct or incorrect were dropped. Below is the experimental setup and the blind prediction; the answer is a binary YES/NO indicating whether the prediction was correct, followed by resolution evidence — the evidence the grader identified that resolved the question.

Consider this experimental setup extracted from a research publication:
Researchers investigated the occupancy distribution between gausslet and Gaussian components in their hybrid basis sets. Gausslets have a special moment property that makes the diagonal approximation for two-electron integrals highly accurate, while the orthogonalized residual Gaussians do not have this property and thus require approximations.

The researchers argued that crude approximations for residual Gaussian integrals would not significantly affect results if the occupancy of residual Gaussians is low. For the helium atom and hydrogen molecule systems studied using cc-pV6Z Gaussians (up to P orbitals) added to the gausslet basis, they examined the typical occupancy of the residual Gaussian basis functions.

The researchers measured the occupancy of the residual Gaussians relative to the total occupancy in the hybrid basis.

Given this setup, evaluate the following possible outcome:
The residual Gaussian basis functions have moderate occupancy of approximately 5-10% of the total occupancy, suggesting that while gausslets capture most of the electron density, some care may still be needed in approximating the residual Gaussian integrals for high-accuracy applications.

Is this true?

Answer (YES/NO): NO